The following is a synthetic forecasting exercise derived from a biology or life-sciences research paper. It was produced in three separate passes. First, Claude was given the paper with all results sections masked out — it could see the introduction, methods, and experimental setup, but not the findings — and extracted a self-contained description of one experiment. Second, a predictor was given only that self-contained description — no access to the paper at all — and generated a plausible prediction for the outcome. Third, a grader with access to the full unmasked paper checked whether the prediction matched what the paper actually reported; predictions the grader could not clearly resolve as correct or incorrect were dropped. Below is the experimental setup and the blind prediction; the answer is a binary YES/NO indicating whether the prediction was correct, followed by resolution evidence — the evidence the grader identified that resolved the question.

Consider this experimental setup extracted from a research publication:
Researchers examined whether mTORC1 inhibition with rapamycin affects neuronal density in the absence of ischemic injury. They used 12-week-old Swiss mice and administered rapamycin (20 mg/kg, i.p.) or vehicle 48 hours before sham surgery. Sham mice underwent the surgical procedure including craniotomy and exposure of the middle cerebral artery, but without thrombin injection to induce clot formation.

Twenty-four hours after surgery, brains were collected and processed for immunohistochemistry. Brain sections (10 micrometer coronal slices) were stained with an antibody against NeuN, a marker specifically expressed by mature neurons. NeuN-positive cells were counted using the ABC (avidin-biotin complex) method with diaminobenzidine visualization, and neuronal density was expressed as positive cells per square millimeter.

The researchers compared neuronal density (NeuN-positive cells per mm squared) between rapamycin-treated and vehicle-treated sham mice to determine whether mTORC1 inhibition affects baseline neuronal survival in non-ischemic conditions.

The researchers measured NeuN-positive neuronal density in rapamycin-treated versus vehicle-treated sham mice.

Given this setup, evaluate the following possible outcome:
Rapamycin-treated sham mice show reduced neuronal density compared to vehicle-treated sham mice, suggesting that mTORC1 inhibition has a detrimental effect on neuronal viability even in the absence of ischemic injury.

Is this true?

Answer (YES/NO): NO